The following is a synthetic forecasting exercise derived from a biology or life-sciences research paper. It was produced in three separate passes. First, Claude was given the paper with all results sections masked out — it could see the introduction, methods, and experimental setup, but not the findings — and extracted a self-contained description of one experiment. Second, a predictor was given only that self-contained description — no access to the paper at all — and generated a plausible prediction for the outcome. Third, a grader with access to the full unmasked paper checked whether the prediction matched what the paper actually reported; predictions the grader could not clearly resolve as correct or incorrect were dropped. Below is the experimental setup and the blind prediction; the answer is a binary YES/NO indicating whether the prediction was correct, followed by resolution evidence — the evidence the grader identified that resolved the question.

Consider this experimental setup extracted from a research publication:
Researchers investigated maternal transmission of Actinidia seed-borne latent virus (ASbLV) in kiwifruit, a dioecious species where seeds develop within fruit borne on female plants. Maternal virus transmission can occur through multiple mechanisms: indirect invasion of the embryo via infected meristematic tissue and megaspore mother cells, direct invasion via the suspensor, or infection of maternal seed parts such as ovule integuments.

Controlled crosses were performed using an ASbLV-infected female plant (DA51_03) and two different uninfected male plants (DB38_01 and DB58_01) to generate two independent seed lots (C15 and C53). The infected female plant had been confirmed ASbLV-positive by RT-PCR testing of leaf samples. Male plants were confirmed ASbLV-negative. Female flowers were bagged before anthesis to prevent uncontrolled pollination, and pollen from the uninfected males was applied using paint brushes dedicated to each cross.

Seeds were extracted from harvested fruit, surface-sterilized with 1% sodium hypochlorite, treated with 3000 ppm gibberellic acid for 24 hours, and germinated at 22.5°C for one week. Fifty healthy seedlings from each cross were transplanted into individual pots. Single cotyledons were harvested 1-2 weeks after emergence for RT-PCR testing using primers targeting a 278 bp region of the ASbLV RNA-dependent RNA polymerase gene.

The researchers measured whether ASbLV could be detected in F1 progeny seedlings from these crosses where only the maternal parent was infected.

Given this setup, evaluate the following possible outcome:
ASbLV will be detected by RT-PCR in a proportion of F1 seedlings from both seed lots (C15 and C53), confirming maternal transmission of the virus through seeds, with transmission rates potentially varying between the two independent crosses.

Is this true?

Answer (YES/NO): YES